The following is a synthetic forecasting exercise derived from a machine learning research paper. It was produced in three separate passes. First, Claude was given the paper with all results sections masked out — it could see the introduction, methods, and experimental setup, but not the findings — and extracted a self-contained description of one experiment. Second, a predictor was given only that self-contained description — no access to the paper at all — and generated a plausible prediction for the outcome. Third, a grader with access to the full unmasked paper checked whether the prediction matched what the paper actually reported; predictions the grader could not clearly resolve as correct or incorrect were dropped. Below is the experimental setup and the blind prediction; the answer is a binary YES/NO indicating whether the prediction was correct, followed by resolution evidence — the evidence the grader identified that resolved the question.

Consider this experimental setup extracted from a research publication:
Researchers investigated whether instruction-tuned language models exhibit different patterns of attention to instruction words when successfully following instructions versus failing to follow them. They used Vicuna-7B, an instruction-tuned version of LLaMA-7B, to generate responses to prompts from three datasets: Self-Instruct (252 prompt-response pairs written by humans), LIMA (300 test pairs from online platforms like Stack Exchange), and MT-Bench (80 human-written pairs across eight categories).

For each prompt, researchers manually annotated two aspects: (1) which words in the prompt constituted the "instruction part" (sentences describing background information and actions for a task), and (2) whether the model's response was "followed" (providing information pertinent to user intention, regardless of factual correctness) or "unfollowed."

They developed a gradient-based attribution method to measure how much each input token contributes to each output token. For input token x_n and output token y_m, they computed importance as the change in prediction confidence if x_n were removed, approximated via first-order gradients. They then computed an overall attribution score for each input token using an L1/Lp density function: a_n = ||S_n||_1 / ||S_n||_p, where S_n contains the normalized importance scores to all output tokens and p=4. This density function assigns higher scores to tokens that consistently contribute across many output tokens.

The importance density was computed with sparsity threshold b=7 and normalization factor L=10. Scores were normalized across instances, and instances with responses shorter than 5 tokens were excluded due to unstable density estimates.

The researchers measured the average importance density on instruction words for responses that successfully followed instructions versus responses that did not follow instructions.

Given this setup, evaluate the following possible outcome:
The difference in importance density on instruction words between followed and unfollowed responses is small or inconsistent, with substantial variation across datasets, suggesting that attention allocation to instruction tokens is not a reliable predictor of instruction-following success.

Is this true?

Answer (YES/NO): NO